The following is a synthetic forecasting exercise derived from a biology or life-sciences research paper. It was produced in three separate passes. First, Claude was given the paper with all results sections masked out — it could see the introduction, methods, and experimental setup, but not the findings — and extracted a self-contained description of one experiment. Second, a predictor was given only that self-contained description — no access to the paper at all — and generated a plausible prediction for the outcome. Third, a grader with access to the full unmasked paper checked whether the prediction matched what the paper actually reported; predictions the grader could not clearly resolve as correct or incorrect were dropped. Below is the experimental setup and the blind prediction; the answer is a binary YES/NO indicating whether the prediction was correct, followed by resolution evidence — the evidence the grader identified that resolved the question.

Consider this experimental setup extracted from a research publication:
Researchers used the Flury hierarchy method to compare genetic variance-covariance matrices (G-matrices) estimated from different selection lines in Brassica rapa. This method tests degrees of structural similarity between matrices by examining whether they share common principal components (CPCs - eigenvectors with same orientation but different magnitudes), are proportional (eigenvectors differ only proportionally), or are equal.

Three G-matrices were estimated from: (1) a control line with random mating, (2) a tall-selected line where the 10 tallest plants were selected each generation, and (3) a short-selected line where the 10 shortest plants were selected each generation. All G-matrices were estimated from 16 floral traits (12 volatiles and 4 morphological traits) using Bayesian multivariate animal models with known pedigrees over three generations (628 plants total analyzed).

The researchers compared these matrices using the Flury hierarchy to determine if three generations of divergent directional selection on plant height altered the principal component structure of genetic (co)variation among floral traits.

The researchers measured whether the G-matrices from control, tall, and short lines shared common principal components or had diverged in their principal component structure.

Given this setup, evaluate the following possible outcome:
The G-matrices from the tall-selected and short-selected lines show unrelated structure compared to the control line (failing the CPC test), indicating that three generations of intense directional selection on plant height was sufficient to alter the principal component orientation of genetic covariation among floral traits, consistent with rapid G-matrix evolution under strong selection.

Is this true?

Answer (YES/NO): NO